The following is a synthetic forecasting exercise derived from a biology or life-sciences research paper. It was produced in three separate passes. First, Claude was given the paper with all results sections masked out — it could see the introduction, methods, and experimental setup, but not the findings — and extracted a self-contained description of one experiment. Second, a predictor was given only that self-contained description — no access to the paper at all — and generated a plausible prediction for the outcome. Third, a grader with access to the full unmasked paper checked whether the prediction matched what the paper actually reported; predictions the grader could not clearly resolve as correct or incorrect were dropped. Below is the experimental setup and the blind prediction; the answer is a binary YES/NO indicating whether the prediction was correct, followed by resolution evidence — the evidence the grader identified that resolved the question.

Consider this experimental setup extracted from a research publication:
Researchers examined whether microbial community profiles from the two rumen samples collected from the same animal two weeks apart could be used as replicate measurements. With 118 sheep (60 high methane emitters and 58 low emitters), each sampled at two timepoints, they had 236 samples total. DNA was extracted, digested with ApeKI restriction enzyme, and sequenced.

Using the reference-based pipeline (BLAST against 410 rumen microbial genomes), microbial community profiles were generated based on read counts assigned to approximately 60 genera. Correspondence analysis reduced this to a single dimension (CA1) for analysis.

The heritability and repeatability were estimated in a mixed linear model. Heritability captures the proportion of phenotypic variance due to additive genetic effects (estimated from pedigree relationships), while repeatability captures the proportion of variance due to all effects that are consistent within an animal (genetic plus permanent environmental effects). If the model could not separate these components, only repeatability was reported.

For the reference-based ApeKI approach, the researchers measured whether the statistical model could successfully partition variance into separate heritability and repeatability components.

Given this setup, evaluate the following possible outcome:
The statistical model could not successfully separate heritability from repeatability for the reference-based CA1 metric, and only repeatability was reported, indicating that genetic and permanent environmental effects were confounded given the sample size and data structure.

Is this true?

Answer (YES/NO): NO